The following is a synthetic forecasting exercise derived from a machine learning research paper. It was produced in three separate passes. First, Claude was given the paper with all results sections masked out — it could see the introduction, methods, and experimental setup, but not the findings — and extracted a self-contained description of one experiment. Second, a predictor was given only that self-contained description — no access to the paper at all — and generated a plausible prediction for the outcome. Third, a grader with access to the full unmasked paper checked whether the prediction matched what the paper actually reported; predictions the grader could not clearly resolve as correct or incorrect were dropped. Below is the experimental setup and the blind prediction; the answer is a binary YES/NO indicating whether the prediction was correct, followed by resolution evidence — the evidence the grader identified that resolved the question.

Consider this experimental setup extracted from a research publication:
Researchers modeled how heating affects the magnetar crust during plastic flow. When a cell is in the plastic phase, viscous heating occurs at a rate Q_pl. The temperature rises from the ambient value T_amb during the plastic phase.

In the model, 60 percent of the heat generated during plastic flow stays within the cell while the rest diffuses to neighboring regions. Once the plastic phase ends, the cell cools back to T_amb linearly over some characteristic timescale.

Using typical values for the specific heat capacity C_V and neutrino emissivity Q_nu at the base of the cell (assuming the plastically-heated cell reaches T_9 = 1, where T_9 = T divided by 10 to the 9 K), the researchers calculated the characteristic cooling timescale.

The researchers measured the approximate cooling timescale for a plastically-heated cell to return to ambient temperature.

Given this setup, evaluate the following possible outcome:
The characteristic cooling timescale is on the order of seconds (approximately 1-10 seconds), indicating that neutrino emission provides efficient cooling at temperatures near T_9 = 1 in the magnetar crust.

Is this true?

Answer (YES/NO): NO